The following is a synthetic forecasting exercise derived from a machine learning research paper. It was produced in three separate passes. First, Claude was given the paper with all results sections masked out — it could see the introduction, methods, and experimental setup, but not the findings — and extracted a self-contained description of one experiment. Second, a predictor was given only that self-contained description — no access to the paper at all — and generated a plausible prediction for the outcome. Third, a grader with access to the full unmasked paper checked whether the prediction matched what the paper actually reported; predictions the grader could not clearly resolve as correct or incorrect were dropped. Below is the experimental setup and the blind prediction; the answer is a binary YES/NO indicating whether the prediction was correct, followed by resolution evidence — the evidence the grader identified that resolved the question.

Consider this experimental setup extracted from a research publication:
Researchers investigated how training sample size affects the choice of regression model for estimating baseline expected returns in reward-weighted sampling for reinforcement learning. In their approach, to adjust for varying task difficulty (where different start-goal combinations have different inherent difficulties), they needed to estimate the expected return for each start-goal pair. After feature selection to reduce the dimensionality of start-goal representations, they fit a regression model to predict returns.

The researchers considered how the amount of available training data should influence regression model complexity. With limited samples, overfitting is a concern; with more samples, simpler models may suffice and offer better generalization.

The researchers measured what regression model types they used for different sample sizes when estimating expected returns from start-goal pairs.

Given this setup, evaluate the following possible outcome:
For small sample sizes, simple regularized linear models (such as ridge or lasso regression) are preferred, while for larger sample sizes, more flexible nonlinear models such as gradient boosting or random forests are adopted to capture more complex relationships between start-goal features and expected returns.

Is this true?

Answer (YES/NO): NO